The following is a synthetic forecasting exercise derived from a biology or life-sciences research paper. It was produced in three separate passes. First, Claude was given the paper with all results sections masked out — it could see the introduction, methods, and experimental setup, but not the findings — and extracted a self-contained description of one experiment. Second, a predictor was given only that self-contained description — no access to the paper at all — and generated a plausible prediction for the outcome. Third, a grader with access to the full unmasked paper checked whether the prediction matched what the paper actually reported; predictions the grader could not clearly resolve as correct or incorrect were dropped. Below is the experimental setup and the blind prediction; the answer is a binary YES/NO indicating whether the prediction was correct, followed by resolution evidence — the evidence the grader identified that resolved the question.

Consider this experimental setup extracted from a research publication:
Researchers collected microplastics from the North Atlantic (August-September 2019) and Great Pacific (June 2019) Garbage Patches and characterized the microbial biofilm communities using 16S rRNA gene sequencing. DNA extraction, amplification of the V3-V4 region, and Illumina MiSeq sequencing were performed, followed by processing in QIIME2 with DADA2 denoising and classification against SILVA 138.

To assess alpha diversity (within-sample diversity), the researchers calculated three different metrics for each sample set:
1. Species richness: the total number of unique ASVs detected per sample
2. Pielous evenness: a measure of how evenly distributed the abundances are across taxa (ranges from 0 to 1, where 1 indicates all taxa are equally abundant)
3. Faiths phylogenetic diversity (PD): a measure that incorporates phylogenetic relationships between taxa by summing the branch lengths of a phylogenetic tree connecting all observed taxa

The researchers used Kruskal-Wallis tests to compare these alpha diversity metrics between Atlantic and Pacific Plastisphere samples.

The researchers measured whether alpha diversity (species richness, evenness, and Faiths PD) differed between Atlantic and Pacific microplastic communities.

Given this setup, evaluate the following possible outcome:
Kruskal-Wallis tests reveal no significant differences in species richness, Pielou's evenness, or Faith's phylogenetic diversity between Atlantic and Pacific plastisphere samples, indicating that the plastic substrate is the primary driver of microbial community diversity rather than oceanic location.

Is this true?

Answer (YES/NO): NO